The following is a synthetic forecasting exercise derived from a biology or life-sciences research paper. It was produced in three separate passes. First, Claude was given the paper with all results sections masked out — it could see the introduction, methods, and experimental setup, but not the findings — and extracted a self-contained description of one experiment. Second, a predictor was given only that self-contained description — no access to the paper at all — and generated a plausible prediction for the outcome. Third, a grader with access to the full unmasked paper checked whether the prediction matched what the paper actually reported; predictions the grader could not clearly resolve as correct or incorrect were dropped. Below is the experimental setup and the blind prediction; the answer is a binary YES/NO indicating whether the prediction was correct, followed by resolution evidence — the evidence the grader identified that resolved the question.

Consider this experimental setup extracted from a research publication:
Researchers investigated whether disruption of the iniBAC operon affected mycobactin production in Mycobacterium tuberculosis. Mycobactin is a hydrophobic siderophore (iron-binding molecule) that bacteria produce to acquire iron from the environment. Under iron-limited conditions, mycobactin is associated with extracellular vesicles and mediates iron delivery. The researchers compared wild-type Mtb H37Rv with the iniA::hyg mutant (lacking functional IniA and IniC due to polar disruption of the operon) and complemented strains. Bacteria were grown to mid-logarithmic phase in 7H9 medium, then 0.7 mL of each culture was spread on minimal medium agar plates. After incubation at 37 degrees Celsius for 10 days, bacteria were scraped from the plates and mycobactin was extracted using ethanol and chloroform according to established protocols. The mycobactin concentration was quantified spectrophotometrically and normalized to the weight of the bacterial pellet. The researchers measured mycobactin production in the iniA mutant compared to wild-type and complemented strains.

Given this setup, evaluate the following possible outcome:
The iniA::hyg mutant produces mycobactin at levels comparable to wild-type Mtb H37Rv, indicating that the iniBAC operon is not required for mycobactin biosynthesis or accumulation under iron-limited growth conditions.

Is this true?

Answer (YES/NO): YES